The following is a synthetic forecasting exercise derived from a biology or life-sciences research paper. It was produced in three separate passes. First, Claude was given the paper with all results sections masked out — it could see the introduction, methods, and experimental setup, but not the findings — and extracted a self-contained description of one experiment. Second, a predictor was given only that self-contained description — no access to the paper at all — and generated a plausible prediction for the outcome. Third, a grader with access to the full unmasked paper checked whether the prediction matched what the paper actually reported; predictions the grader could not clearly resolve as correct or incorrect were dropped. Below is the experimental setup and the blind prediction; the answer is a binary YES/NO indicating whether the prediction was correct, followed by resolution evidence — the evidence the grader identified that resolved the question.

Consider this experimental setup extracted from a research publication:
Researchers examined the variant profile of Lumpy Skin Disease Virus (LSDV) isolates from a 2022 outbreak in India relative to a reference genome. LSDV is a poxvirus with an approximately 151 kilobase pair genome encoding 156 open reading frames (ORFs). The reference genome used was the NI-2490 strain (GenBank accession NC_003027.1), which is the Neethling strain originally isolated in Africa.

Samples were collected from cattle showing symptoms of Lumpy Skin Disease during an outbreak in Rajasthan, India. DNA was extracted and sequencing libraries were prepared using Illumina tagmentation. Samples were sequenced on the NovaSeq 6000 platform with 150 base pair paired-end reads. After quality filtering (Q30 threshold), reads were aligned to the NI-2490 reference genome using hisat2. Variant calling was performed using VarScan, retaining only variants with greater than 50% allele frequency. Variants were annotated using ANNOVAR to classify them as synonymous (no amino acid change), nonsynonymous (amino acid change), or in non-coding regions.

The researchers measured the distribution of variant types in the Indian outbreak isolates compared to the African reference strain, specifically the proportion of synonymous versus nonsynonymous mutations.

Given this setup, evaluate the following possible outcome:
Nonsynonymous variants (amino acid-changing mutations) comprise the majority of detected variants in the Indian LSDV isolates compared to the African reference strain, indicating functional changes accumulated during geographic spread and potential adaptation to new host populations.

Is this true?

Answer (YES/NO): NO